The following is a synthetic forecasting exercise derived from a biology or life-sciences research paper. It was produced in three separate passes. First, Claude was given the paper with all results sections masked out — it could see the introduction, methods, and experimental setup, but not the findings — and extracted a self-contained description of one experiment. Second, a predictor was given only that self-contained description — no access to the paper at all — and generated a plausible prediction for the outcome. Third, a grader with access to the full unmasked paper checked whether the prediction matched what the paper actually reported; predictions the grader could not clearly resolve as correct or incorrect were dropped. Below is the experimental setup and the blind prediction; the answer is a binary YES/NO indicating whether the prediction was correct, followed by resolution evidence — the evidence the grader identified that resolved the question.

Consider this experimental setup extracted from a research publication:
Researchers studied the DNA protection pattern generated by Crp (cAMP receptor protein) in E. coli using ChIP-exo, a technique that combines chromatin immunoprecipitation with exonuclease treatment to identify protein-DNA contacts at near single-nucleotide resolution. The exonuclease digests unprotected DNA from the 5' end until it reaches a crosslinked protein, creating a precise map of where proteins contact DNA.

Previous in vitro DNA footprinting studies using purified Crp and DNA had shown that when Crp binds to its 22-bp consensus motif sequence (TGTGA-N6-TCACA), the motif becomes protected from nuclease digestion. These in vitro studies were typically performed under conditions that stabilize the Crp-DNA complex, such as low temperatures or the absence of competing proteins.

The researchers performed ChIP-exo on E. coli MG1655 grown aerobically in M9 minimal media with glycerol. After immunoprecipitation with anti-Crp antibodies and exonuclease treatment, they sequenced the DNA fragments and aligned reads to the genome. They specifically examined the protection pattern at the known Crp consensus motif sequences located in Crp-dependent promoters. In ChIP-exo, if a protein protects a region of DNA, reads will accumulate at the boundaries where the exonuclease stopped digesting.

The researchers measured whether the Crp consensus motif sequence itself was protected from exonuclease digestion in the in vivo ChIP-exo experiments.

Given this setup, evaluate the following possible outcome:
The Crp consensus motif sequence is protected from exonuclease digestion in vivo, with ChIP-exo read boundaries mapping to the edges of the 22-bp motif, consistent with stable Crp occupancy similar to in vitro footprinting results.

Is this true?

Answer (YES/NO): NO